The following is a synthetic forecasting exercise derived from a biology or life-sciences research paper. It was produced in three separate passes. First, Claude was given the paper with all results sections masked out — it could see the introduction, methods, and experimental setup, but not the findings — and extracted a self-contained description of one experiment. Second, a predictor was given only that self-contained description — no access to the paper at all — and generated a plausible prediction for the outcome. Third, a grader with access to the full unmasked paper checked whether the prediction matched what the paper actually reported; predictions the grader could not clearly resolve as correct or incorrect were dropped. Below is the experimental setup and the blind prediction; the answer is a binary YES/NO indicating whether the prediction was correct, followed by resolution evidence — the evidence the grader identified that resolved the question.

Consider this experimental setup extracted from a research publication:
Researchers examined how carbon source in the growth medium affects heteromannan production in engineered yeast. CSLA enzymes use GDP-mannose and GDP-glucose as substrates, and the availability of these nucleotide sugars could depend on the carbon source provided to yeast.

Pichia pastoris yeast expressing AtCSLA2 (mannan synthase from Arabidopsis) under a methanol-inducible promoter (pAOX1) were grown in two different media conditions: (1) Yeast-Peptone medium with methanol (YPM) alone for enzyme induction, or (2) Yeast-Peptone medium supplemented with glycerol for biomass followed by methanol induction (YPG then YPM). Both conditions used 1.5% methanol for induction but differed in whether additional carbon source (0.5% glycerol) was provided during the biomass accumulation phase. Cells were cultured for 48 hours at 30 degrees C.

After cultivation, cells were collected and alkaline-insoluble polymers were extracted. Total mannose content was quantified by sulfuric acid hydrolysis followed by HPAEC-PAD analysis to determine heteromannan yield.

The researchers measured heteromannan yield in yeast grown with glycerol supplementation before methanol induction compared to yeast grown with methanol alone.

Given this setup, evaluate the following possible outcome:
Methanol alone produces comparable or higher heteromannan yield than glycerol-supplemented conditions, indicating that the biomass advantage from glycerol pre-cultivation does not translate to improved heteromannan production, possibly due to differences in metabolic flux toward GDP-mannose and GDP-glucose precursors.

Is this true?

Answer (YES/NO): NO